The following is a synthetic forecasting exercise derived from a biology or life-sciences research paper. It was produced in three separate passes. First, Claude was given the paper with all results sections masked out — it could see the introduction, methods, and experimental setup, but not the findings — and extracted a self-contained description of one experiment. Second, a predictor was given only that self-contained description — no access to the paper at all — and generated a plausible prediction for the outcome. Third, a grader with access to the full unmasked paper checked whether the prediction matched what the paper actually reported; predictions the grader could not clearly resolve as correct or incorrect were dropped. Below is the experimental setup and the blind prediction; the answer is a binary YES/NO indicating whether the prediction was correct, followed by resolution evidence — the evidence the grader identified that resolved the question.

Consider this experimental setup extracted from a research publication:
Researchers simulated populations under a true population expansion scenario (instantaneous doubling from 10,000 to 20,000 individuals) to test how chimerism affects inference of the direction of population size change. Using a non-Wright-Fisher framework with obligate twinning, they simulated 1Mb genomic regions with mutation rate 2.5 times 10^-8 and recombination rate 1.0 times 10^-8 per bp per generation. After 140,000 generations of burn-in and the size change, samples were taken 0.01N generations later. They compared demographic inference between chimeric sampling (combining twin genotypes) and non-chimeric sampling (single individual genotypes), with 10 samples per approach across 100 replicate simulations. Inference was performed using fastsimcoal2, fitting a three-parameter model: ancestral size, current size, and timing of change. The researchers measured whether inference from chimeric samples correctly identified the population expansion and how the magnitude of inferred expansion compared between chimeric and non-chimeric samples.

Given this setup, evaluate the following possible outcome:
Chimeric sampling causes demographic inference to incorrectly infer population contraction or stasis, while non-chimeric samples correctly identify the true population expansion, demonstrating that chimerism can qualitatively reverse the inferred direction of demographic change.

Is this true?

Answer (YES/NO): NO